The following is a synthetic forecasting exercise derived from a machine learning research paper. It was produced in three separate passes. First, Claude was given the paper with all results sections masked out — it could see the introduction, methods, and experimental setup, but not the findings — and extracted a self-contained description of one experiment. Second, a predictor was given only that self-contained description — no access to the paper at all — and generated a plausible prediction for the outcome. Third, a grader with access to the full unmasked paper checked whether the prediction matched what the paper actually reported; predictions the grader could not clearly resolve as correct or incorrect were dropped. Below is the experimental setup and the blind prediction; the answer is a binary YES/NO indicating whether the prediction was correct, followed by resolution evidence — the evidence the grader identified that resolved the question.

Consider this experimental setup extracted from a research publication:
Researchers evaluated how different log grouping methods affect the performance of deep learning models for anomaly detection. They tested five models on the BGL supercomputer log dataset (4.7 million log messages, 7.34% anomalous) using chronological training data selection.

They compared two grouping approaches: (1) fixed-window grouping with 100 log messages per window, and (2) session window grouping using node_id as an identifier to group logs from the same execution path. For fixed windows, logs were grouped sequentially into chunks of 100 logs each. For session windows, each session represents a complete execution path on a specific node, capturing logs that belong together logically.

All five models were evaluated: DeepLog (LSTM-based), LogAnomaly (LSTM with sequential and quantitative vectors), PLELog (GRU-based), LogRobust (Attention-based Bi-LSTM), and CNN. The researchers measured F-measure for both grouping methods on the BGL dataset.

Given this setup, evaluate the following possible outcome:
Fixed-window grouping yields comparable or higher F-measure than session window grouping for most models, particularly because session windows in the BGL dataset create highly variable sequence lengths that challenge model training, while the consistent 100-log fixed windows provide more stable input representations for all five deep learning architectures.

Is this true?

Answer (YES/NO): NO